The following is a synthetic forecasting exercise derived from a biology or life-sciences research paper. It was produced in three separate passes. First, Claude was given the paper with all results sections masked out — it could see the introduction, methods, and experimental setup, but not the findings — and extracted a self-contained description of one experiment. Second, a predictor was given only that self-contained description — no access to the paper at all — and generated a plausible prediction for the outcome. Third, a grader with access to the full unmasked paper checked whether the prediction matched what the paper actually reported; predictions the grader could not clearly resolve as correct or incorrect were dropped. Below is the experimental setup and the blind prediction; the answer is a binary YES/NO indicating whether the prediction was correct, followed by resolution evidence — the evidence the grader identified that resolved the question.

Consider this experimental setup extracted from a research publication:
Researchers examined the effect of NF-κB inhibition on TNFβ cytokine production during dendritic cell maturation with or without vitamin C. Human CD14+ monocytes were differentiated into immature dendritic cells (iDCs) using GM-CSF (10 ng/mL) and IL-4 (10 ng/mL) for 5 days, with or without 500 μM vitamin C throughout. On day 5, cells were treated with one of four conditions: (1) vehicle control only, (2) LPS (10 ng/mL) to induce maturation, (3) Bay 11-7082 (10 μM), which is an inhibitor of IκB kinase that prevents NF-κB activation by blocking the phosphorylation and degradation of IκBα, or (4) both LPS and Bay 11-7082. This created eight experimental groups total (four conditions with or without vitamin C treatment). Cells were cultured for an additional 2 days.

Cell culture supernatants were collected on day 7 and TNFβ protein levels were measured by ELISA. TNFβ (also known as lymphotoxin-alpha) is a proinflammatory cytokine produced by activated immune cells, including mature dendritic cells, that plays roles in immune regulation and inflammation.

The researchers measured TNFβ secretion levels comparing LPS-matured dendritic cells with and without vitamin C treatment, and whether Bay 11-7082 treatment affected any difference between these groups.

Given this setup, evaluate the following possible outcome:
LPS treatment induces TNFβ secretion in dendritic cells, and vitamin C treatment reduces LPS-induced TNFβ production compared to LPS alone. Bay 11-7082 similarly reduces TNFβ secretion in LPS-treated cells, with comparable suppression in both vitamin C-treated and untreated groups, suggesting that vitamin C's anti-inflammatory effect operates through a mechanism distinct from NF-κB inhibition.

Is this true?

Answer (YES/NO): NO